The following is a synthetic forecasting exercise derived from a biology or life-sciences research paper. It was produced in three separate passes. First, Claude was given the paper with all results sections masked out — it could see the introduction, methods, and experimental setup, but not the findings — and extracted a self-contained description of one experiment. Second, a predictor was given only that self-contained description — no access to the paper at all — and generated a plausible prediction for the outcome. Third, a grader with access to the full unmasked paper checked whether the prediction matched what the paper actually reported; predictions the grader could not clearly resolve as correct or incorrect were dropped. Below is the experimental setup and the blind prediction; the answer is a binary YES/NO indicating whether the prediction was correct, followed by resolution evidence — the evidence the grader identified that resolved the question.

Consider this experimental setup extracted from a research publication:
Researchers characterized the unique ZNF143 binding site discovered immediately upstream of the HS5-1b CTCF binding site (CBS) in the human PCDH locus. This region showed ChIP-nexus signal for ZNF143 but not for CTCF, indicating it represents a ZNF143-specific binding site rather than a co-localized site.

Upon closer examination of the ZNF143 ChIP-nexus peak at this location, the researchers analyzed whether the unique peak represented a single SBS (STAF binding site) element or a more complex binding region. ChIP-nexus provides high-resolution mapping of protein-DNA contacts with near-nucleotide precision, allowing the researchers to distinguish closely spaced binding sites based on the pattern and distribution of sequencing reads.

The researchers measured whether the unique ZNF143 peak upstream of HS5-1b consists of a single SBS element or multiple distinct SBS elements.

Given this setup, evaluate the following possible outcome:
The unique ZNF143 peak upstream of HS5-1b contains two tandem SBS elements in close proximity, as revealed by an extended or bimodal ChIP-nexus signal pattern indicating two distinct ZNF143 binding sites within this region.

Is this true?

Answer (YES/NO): YES